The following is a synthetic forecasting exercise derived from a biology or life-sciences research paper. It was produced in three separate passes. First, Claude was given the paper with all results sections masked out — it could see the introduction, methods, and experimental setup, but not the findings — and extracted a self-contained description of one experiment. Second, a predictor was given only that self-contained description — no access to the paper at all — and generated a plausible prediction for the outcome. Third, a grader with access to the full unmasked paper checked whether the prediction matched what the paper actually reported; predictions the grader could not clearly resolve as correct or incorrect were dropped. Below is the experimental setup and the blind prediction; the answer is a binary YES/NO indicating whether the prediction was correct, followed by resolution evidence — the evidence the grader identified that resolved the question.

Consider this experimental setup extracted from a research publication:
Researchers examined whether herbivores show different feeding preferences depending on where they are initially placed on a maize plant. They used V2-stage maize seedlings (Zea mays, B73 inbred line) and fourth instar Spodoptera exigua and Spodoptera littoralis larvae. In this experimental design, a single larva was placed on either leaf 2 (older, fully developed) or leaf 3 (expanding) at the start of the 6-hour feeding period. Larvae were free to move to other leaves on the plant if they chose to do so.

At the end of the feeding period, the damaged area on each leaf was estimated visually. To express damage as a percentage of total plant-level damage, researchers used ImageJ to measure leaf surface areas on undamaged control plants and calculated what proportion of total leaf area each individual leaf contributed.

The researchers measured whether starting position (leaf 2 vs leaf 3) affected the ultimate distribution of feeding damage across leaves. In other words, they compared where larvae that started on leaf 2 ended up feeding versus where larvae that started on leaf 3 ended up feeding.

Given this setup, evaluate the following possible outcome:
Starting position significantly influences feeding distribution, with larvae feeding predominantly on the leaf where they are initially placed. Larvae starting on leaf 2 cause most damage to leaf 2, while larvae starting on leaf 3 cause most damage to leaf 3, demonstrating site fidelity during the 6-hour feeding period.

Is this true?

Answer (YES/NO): NO